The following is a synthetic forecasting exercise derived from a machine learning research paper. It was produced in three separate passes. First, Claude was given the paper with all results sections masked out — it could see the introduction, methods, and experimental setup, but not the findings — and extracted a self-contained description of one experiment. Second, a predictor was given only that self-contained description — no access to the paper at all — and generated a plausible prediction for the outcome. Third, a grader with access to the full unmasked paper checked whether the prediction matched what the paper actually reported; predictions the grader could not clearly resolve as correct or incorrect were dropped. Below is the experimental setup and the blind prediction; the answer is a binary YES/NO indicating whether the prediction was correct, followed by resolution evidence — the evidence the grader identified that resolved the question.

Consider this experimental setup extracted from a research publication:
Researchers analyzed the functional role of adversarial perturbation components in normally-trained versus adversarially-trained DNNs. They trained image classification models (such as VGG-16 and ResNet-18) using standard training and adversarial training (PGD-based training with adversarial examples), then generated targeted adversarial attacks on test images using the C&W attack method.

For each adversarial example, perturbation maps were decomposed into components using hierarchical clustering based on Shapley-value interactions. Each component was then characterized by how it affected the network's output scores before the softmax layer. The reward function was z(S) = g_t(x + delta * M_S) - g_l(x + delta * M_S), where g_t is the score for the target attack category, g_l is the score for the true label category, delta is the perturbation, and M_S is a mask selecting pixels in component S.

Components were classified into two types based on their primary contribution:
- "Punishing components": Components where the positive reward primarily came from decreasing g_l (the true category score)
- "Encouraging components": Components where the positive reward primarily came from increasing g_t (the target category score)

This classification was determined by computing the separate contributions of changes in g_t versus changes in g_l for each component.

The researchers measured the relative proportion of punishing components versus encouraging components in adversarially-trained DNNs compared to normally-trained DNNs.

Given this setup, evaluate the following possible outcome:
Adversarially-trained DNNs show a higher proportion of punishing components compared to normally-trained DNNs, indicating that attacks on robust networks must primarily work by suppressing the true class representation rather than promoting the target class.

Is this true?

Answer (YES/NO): YES